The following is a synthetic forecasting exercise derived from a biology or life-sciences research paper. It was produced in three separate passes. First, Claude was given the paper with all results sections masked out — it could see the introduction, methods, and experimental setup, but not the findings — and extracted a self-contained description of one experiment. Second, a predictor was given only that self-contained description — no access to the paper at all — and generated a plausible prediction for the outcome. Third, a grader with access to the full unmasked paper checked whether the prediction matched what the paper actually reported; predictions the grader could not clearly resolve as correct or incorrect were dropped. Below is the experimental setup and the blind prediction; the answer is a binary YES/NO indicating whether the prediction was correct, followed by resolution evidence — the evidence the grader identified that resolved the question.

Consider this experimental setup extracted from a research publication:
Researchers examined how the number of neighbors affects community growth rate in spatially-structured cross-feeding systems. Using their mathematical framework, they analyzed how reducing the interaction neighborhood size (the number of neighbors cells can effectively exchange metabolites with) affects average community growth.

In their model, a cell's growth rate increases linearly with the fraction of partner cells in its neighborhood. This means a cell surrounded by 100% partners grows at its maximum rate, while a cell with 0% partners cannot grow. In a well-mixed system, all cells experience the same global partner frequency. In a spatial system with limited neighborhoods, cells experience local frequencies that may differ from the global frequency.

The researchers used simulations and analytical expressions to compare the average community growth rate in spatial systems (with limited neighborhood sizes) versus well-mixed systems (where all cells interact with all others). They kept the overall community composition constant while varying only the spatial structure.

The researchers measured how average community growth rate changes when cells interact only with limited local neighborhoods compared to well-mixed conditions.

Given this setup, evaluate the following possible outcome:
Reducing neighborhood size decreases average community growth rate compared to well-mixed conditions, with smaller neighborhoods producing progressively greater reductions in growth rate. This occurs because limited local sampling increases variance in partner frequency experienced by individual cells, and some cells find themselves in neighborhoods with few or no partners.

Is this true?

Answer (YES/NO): YES